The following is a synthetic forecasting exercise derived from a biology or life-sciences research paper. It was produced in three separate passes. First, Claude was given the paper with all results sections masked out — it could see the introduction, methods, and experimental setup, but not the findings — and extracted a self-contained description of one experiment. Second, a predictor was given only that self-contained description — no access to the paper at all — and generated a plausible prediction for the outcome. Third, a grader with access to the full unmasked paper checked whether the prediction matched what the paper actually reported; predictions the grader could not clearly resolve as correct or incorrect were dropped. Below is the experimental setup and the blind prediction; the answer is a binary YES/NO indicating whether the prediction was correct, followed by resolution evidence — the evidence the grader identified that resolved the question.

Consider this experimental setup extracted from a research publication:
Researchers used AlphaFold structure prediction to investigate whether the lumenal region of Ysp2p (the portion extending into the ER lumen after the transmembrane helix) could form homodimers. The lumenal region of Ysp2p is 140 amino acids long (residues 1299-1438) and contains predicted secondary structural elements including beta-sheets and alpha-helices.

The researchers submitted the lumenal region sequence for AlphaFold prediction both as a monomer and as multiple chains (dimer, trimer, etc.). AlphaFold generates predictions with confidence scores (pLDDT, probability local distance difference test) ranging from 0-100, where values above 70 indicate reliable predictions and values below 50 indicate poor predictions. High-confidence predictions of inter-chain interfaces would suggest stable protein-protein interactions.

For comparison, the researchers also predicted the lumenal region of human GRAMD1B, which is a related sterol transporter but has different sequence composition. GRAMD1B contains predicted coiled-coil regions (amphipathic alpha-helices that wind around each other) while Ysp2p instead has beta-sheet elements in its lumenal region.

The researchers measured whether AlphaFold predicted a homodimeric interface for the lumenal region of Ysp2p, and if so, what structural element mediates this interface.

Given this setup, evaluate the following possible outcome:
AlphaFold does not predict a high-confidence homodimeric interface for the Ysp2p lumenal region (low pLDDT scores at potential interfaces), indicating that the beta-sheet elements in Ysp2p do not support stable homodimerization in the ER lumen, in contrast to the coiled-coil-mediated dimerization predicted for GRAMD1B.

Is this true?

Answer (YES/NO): NO